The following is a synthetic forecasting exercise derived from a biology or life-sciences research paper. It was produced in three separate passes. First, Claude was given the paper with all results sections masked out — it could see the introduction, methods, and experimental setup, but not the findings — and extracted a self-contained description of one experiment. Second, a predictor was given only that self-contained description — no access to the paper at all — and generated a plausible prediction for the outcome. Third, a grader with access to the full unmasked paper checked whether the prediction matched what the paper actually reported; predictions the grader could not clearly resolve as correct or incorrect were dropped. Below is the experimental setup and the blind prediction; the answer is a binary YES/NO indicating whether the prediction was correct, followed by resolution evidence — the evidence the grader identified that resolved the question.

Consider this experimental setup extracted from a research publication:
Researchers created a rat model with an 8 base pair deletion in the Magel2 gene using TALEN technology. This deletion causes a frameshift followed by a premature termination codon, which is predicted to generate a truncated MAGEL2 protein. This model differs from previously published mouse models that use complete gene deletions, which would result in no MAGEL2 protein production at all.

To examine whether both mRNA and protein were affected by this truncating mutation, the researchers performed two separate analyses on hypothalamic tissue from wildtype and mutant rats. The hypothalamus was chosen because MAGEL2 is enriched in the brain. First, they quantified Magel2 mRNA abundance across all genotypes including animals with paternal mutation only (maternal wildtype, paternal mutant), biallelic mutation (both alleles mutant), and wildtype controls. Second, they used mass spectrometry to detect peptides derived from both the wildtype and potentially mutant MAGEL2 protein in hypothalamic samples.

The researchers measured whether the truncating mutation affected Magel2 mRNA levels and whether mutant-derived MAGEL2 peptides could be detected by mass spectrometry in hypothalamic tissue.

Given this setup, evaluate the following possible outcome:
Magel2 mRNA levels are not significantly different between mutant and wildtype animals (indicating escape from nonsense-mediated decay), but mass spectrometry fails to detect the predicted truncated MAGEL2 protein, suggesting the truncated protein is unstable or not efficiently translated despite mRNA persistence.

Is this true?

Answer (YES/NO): NO